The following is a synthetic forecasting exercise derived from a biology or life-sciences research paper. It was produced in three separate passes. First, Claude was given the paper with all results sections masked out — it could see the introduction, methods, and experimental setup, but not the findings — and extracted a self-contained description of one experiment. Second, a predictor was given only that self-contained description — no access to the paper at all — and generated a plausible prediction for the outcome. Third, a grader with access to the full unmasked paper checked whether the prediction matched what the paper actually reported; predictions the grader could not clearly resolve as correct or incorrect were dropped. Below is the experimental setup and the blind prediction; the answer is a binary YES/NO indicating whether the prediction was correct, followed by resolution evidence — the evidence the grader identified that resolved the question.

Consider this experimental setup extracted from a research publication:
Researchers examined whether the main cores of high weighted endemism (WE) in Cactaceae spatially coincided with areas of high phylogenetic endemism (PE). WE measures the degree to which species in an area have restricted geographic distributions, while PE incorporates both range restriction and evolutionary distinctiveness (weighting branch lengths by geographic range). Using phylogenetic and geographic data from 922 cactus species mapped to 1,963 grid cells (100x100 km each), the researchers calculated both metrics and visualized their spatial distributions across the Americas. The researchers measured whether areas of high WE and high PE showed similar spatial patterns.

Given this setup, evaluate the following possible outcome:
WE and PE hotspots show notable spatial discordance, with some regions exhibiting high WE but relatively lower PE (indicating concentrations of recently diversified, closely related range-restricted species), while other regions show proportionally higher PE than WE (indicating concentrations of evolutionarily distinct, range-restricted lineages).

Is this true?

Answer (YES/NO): NO